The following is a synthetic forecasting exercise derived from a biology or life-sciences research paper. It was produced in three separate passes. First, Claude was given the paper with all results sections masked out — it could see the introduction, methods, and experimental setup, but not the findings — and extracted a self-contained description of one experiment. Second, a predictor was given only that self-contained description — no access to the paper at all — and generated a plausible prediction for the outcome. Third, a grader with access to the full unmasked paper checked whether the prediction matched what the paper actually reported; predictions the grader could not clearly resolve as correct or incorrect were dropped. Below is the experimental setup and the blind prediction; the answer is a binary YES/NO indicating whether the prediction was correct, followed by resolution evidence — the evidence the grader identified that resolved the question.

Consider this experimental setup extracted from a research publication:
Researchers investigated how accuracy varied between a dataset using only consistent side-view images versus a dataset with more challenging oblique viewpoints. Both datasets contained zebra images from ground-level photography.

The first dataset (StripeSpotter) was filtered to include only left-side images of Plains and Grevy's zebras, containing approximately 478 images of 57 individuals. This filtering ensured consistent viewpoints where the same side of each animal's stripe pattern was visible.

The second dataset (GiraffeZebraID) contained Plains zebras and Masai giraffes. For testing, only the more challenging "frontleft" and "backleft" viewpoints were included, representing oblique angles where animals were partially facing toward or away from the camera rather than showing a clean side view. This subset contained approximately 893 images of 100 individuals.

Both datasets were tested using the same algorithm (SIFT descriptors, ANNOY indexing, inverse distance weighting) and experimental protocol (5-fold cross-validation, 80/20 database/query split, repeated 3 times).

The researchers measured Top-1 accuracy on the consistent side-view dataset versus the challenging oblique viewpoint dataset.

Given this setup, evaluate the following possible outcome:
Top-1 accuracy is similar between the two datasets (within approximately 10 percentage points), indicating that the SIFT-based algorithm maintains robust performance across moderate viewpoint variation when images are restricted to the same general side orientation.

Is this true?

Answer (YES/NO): NO